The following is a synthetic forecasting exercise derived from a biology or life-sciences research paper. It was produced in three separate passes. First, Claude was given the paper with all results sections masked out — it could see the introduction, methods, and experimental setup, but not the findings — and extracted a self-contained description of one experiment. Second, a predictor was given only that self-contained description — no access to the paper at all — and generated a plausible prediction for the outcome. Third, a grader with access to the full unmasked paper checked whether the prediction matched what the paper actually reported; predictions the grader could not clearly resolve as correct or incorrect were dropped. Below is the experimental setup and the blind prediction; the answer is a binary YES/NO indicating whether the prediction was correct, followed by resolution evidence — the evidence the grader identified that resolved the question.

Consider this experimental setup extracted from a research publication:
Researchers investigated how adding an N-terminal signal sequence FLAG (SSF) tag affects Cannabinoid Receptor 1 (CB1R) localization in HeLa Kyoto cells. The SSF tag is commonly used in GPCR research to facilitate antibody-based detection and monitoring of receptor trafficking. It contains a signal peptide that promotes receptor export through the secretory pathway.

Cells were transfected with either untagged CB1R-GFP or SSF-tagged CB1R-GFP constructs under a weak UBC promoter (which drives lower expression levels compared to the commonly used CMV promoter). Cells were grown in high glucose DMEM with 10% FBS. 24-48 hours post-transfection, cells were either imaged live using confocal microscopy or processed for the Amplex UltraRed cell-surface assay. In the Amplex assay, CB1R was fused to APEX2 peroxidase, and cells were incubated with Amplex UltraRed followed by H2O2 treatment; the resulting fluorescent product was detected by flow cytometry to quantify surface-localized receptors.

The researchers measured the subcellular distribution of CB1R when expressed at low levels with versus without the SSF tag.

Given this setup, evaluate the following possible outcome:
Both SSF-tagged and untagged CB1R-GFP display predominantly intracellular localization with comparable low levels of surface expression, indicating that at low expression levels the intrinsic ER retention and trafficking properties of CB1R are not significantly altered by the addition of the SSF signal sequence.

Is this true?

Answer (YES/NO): NO